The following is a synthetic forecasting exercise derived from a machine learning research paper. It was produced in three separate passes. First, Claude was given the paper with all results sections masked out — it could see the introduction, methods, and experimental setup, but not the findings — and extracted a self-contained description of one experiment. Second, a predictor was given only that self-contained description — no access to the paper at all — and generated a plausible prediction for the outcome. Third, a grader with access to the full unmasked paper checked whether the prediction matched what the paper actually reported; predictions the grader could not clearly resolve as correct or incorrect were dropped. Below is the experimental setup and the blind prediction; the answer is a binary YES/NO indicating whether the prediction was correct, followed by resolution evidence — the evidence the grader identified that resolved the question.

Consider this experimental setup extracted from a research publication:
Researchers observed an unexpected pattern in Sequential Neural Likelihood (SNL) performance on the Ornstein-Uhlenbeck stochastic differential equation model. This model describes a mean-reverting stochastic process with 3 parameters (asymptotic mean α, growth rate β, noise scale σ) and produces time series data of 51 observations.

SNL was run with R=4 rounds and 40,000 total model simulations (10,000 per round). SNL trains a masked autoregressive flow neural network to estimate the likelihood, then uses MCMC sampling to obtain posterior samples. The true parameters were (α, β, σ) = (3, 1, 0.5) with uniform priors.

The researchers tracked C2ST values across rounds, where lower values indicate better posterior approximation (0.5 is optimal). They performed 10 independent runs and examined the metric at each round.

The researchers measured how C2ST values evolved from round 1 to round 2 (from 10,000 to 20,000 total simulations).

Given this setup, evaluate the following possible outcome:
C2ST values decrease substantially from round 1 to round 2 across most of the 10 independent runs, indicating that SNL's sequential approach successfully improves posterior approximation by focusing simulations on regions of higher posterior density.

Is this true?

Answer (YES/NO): NO